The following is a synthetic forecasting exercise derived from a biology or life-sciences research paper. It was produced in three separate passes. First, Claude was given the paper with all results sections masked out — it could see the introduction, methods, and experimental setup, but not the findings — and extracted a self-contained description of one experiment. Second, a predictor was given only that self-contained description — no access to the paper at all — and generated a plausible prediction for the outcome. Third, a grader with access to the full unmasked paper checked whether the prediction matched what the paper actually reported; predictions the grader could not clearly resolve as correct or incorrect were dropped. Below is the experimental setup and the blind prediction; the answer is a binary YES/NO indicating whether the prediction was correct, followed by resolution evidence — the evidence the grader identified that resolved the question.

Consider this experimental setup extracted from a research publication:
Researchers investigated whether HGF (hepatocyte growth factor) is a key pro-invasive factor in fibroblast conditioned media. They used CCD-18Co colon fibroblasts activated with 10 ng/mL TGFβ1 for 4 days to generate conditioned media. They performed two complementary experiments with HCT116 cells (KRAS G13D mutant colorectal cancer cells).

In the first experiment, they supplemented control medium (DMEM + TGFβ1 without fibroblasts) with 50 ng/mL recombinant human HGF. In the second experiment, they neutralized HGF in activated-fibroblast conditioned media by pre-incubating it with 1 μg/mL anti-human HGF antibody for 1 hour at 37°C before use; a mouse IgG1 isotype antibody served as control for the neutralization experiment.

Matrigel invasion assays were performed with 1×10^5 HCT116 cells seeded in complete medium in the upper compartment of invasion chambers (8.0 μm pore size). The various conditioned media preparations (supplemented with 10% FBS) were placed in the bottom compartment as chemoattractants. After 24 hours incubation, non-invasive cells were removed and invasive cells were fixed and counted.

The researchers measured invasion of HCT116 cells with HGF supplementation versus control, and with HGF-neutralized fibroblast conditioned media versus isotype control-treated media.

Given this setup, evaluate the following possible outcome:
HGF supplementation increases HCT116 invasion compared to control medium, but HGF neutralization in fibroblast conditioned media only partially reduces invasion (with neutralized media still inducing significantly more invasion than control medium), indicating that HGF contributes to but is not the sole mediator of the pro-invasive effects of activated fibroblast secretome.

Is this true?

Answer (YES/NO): NO